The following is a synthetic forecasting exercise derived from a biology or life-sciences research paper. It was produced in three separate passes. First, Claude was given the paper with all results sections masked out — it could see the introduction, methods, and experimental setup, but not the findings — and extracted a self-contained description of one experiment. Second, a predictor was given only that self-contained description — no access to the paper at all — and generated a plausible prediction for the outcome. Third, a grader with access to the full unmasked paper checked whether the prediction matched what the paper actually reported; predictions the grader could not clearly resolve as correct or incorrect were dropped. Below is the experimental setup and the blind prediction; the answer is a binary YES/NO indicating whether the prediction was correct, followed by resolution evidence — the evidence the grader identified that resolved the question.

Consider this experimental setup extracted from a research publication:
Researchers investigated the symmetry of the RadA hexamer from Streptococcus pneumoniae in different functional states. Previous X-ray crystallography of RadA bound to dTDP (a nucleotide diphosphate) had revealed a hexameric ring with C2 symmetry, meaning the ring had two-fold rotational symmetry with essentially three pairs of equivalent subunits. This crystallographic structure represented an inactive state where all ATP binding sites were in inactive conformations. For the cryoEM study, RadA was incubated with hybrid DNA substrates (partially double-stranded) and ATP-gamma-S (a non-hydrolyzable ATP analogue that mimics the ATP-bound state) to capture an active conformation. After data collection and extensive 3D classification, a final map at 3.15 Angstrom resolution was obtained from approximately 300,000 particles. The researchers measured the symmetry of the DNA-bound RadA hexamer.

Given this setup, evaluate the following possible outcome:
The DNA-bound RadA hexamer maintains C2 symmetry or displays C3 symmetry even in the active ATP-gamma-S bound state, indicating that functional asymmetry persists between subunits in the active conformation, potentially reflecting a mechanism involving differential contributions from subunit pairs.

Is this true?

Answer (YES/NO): NO